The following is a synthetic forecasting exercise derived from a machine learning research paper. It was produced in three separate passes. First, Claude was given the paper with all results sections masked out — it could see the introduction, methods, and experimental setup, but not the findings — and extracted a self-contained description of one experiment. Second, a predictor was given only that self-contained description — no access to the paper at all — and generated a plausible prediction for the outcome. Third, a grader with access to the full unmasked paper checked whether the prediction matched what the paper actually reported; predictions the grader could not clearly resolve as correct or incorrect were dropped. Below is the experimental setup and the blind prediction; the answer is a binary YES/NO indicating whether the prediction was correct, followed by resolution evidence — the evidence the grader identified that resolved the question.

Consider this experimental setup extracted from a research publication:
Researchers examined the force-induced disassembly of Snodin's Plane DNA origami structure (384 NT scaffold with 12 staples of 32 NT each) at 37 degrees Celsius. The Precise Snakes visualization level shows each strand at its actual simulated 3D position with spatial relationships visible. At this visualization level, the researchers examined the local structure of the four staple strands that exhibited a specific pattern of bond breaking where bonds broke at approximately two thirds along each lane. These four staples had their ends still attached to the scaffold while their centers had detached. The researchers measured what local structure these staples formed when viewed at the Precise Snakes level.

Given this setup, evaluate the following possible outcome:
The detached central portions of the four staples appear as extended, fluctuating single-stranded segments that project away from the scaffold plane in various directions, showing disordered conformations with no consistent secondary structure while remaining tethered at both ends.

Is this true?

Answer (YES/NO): NO